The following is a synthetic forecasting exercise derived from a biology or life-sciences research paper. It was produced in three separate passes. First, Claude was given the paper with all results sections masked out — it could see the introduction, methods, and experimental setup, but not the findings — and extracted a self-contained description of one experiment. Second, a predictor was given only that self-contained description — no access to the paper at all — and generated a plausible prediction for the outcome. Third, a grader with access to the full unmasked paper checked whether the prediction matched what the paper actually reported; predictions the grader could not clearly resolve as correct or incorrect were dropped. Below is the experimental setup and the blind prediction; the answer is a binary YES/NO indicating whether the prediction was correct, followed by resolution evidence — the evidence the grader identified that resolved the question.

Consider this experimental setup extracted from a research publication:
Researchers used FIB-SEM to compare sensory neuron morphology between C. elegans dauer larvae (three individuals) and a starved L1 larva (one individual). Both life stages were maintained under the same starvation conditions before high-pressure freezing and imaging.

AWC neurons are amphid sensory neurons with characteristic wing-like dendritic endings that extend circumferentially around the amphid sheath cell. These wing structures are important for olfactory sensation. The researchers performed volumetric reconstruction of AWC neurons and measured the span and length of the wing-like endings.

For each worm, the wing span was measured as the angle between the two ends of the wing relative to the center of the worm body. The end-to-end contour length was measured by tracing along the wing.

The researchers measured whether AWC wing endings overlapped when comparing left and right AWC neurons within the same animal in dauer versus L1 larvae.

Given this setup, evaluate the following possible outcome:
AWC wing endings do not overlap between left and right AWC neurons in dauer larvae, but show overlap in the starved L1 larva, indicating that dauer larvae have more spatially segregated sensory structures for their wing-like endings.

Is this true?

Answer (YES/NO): NO